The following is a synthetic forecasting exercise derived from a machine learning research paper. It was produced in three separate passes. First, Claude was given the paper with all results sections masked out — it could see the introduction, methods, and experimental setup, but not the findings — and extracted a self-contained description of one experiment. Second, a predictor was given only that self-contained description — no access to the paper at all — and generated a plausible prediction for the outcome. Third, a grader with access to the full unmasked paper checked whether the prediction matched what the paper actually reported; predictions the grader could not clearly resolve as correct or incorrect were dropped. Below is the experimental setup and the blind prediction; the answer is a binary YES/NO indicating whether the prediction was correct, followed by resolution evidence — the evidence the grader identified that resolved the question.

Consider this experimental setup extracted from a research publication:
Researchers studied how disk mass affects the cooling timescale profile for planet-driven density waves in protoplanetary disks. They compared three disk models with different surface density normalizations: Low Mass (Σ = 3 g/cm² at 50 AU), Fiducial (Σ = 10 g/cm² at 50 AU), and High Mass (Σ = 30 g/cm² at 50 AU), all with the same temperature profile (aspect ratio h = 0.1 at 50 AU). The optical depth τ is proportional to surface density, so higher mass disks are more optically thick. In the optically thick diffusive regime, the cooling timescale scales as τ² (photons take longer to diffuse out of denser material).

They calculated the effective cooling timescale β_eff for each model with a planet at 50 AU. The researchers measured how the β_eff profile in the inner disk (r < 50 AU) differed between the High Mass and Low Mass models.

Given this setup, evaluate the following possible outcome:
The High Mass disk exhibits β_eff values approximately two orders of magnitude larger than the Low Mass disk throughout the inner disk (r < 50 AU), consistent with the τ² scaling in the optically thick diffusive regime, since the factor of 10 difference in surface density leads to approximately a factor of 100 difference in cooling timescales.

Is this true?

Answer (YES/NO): NO